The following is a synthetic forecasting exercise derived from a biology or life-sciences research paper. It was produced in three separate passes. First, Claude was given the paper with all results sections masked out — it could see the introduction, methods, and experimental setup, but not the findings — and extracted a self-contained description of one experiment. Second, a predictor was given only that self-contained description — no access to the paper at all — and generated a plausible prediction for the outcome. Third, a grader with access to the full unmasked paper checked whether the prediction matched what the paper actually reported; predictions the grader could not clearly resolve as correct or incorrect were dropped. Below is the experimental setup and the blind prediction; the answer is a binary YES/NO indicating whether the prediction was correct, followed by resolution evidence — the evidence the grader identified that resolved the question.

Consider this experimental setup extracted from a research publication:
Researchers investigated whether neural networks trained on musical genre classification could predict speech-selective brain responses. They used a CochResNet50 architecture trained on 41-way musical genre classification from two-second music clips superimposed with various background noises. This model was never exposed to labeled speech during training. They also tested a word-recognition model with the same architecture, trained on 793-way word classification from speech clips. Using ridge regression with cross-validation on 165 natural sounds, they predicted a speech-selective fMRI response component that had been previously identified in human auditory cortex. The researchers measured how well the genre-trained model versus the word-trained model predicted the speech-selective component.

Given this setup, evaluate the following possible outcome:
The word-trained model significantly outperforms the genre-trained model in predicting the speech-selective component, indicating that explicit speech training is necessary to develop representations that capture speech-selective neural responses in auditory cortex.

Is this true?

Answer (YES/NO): NO